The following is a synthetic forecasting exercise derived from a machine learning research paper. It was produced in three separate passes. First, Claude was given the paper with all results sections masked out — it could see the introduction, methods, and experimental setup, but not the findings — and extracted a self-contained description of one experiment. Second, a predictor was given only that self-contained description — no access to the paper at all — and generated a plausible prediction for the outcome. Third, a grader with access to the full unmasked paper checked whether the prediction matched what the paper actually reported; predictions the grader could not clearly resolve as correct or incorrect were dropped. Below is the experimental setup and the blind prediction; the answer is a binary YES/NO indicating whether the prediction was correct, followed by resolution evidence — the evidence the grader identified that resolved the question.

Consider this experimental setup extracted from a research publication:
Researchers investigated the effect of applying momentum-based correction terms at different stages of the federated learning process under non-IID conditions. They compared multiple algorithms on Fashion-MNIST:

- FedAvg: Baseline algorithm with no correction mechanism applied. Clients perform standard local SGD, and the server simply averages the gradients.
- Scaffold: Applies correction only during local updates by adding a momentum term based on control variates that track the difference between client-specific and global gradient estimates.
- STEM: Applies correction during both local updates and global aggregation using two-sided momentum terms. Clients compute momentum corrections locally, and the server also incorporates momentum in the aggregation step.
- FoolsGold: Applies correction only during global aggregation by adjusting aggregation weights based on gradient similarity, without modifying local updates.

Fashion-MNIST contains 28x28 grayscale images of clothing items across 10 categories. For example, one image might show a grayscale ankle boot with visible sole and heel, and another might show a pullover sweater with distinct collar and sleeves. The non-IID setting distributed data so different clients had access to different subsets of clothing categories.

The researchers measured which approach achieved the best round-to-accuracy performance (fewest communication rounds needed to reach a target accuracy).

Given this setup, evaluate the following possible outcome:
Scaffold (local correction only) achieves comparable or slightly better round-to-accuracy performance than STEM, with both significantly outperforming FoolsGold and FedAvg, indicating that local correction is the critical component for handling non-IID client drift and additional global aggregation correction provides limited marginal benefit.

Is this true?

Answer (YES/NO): NO